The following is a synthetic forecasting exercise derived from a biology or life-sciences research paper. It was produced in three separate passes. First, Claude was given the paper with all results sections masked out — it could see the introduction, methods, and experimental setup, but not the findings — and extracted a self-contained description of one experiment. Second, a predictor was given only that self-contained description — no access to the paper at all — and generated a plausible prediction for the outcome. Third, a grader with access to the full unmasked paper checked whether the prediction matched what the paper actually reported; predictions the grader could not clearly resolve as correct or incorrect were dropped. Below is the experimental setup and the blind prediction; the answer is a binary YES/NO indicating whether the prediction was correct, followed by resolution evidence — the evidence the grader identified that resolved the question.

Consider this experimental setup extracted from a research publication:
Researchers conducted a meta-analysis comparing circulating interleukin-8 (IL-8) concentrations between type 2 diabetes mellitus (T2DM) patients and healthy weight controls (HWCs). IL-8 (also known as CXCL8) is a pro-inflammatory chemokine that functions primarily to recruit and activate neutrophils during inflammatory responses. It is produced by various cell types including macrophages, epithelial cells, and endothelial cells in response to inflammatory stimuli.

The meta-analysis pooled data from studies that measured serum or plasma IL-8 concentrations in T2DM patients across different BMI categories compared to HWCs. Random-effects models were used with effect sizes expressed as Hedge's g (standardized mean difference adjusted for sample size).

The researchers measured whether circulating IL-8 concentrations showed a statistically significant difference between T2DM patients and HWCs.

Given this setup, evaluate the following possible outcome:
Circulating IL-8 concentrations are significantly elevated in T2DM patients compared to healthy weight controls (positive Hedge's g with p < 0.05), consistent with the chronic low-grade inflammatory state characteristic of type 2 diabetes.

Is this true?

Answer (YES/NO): NO